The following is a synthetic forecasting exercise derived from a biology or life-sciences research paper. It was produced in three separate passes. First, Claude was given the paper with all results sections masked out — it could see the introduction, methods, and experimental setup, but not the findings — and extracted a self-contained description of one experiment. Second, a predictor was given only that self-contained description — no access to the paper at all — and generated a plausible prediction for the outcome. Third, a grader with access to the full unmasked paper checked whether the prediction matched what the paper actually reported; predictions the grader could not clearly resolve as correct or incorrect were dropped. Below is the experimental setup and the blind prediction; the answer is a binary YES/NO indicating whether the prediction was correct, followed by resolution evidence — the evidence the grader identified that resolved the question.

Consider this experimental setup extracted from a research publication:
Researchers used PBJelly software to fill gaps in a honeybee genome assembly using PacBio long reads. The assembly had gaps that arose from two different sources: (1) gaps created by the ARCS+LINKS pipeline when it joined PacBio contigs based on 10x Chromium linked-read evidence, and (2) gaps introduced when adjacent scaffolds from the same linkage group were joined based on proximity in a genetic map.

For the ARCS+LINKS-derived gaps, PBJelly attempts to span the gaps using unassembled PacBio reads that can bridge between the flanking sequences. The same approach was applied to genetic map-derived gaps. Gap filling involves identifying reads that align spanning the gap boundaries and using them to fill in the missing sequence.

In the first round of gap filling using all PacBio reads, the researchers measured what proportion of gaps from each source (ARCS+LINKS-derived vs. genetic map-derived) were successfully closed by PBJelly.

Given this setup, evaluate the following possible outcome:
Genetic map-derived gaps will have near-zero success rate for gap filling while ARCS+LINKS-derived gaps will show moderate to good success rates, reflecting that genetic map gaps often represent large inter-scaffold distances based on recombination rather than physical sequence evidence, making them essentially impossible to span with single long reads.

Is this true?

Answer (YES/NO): NO